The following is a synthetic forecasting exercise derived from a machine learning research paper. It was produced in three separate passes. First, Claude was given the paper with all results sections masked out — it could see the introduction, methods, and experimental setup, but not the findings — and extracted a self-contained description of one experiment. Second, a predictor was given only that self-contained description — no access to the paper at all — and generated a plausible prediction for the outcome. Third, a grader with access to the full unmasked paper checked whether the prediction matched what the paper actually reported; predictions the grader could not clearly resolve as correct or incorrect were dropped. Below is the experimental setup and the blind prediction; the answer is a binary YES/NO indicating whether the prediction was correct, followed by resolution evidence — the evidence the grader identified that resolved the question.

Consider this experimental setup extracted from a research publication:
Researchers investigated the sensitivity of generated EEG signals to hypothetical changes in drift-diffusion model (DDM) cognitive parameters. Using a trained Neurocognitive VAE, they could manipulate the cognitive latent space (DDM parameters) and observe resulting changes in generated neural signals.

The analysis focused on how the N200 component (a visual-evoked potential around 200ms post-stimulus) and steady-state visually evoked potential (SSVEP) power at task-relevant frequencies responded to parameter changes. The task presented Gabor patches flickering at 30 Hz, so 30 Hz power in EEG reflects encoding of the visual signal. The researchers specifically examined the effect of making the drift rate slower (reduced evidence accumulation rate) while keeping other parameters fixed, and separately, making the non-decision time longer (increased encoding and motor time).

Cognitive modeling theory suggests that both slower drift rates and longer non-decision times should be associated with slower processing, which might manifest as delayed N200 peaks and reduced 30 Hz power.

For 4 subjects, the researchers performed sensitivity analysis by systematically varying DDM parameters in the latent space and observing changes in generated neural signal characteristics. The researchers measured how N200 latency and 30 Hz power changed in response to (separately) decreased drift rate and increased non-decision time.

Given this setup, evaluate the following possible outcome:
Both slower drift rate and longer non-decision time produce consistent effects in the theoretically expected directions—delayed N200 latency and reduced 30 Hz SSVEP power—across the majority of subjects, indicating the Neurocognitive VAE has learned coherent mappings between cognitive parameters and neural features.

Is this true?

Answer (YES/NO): YES